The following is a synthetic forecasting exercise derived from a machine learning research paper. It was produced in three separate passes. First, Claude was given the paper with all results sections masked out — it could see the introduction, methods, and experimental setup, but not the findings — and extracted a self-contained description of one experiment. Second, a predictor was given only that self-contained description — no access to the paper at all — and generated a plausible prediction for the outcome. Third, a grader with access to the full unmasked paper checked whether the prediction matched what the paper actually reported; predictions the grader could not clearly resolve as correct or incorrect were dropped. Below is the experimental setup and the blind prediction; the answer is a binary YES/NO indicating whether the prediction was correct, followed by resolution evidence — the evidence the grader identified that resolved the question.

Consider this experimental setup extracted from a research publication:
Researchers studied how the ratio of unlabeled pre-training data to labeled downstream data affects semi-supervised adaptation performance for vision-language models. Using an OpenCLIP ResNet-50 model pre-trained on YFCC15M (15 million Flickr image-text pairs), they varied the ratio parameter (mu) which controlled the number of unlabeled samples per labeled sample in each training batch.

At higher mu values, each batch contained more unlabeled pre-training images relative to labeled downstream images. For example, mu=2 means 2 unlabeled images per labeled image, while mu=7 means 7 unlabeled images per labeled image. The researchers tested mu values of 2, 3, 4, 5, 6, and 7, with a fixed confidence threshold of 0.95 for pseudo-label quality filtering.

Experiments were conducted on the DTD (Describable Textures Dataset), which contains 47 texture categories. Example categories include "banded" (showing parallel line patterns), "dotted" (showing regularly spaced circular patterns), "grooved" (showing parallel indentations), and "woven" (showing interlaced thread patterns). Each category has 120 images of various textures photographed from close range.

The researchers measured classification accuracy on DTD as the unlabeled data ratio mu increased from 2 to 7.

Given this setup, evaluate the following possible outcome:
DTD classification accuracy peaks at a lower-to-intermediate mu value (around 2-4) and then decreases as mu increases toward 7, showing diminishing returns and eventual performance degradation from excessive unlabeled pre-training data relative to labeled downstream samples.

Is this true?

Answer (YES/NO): NO